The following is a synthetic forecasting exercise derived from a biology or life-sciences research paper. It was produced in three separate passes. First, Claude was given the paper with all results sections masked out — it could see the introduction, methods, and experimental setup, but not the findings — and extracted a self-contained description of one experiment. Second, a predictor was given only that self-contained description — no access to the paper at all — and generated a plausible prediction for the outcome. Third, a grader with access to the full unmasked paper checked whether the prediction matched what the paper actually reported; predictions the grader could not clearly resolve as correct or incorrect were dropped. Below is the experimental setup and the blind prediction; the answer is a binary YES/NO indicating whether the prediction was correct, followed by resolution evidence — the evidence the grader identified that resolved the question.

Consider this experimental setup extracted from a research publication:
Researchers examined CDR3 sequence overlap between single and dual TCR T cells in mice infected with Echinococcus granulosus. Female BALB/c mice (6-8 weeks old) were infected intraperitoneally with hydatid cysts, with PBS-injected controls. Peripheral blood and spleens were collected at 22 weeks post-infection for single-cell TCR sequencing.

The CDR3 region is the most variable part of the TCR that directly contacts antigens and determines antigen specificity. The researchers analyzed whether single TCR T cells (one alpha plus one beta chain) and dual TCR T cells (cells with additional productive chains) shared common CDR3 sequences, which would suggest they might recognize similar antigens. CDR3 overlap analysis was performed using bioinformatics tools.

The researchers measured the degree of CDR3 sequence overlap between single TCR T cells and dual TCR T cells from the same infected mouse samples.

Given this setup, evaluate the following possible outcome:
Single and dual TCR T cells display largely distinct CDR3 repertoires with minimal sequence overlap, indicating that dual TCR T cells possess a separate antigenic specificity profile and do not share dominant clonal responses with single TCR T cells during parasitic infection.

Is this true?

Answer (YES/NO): NO